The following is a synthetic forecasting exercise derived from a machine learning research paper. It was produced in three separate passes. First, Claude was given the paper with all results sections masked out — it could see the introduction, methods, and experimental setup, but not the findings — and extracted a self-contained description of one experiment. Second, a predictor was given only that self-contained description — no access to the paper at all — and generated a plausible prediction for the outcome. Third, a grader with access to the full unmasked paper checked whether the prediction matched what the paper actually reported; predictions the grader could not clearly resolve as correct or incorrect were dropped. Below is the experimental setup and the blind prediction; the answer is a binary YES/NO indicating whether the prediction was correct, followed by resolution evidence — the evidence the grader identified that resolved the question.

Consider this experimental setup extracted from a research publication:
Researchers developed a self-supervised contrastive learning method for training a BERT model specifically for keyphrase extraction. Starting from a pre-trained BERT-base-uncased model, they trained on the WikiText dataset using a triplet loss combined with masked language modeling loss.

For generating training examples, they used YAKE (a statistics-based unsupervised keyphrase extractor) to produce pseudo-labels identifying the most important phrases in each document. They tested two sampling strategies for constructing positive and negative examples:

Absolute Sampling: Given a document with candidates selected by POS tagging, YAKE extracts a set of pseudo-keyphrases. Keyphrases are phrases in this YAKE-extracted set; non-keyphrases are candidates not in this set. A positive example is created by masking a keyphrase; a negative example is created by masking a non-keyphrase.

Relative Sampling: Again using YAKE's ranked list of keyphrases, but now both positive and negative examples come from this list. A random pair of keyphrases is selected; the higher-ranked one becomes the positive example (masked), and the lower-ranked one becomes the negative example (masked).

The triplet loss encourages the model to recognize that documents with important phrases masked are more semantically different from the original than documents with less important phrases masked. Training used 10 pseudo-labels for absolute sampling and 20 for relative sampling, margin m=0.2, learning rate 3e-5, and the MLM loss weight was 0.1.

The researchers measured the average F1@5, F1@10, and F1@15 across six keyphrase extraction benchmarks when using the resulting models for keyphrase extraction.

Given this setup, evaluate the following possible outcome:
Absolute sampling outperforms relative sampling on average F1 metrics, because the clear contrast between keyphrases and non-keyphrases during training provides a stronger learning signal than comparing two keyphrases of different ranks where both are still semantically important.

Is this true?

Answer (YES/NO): YES